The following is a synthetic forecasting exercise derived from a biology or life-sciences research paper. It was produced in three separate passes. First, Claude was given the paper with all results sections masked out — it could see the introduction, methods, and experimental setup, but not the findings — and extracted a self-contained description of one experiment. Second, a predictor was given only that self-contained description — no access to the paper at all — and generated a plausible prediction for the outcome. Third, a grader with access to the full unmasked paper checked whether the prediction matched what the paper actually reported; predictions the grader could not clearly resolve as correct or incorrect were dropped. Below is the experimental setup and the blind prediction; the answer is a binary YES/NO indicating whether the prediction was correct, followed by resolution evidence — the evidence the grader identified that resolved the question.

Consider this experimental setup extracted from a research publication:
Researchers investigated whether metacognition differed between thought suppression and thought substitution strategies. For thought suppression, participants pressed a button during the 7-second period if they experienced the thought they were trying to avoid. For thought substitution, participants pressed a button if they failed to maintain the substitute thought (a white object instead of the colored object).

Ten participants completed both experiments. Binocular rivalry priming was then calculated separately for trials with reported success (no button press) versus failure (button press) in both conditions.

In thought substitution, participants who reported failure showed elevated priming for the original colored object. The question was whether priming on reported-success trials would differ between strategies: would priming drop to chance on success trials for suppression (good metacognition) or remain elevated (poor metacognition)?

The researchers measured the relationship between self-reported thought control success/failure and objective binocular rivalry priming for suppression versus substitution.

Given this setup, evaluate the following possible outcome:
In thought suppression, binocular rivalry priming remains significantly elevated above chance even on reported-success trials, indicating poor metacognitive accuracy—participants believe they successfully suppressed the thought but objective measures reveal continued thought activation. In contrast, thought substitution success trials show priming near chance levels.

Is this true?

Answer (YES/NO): YES